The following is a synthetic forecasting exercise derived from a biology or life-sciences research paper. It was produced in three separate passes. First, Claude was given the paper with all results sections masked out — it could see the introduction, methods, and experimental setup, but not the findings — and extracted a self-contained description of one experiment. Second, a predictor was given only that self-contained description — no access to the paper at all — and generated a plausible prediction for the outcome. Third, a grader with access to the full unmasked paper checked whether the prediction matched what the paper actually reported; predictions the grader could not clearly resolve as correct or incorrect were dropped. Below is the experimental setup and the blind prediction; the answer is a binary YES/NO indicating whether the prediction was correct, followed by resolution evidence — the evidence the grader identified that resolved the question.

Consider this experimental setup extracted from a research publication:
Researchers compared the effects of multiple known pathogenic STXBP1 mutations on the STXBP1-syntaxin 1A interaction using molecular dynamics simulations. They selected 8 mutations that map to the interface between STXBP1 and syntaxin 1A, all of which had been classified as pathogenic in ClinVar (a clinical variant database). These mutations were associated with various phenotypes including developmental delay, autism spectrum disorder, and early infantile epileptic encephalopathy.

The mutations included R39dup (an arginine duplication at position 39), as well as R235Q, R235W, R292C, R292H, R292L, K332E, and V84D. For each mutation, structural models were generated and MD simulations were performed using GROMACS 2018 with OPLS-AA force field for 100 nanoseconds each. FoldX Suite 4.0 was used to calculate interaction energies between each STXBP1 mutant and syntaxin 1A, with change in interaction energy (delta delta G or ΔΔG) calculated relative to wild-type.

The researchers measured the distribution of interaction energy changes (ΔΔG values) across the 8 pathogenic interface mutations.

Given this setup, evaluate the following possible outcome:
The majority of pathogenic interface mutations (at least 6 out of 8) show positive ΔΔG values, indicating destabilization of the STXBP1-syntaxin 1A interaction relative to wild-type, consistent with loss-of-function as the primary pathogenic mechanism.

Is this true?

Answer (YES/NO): YES